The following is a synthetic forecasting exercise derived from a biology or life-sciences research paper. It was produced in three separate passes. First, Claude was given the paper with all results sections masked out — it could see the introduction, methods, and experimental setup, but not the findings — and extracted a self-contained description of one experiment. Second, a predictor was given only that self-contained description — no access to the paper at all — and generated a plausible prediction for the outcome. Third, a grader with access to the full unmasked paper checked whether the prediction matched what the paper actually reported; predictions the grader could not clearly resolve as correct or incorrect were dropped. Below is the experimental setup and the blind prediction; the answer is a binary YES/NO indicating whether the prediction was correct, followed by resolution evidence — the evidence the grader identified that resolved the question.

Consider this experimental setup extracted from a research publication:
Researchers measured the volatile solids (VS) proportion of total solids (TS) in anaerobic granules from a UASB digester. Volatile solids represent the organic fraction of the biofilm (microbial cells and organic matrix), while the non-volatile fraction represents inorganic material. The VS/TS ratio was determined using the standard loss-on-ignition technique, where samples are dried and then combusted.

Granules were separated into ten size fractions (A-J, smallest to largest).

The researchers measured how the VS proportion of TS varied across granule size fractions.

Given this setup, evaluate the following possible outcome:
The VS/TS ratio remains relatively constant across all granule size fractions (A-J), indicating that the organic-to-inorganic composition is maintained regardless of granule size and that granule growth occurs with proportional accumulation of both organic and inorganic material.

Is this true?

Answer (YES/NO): NO